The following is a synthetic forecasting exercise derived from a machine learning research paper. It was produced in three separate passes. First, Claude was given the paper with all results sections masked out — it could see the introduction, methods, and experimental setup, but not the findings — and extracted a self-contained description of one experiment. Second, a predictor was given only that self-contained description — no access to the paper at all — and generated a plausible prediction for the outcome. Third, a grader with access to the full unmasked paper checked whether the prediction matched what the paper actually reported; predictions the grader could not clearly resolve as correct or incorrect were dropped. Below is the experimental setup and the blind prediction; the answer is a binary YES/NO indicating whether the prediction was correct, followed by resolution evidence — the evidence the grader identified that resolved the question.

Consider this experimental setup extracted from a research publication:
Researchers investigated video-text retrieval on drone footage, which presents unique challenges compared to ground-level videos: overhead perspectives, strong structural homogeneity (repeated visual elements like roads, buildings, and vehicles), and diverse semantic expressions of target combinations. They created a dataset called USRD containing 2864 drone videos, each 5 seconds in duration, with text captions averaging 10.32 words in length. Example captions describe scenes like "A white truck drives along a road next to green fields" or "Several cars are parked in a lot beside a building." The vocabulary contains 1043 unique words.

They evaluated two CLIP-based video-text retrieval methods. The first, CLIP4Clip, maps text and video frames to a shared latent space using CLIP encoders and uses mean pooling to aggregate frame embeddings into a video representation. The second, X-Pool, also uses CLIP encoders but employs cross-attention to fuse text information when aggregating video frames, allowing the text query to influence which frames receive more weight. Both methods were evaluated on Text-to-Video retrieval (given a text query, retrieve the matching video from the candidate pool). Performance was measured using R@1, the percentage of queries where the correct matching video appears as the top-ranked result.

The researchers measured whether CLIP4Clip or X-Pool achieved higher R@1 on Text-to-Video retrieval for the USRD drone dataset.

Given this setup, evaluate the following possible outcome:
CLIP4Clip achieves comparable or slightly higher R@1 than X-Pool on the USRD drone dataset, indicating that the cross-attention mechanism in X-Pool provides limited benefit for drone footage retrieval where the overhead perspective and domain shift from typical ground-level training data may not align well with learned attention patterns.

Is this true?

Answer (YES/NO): YES